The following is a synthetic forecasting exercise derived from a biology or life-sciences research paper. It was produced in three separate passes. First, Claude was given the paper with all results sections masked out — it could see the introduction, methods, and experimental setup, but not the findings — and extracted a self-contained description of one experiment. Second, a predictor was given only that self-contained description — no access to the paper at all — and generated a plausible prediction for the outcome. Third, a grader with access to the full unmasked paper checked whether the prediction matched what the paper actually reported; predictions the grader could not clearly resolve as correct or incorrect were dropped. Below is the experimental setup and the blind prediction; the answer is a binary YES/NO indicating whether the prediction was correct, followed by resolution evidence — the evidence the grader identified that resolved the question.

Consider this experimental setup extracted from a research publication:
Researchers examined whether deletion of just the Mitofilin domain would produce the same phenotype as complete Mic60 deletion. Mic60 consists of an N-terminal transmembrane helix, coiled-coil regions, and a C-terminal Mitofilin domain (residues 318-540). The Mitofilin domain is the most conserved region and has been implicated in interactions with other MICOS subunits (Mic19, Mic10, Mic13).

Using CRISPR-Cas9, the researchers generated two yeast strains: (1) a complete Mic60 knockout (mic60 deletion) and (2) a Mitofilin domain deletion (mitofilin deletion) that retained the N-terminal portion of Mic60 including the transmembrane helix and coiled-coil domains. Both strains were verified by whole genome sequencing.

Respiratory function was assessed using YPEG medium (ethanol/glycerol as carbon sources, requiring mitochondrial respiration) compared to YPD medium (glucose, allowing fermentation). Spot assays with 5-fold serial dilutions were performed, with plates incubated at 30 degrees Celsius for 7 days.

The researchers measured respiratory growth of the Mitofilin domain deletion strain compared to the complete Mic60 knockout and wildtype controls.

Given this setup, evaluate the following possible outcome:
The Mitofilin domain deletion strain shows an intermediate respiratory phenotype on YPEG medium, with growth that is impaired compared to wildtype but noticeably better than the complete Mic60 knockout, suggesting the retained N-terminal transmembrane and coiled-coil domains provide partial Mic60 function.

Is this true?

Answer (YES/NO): NO